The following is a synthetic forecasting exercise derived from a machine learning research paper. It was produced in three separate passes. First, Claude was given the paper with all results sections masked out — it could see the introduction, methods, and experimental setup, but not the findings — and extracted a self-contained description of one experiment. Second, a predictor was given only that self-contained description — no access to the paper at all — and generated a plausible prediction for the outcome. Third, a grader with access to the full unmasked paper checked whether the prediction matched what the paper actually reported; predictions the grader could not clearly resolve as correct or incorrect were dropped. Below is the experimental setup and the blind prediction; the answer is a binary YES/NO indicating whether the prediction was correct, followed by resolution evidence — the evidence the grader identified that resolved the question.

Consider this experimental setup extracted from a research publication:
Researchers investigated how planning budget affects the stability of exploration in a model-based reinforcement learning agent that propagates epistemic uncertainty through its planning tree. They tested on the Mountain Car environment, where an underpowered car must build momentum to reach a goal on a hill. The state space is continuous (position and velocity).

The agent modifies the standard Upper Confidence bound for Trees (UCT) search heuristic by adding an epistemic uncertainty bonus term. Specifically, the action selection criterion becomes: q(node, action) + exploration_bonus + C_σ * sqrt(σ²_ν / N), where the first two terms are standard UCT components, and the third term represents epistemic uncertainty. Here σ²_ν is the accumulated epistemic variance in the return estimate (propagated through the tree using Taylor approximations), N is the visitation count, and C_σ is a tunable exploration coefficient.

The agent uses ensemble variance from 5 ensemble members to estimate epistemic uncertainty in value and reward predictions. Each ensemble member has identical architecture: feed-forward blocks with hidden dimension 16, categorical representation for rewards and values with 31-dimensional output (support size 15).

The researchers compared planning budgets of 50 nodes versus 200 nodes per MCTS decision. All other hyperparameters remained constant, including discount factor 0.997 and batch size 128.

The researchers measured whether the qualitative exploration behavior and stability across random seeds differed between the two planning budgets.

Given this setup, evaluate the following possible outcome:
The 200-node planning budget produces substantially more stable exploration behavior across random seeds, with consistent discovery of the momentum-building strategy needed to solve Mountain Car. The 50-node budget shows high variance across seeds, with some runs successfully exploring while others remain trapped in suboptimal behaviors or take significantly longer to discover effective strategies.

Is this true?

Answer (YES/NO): YES